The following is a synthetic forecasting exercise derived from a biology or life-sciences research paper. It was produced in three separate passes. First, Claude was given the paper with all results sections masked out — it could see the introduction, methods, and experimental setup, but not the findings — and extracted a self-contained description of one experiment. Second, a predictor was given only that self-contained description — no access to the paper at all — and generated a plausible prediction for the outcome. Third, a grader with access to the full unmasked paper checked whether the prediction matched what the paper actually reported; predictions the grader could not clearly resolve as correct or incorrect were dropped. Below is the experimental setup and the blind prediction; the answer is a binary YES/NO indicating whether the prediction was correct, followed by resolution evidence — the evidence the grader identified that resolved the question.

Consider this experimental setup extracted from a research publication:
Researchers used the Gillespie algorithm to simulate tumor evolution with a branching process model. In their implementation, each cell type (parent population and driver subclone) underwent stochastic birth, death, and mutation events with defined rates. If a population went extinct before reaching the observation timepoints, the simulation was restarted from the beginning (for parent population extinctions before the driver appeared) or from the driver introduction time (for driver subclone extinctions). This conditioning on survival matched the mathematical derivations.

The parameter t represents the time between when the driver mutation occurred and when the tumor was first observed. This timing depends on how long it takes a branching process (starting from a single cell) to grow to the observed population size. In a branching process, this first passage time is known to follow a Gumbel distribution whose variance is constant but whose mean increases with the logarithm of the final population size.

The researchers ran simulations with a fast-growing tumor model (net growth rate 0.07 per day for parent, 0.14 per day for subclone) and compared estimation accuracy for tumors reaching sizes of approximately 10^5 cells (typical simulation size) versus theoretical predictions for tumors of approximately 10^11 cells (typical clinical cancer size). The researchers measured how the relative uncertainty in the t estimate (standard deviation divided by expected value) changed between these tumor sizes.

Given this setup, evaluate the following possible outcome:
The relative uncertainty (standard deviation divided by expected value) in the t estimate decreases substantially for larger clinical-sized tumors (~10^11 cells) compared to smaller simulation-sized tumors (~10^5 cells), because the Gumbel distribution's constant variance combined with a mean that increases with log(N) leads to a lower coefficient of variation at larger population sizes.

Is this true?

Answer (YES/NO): YES